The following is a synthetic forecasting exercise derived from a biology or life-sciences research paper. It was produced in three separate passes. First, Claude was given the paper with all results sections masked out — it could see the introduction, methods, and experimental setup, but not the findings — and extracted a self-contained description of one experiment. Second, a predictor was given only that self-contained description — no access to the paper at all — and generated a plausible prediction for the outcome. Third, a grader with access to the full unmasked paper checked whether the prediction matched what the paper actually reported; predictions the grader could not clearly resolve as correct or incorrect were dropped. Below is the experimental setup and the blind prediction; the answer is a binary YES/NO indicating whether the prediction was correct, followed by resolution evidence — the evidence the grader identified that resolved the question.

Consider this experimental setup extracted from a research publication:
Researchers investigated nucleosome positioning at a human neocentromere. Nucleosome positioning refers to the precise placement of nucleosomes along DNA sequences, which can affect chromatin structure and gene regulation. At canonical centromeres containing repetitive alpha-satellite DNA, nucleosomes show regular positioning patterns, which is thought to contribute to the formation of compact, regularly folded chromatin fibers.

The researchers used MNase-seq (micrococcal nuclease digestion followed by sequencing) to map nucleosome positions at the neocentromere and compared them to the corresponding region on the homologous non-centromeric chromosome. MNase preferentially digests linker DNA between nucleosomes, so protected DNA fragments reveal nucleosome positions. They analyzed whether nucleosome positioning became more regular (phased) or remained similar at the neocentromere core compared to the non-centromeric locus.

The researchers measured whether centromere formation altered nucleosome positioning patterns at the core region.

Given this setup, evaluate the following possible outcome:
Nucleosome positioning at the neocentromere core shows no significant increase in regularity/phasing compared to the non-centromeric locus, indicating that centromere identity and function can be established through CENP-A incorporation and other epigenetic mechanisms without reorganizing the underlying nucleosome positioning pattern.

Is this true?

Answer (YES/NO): YES